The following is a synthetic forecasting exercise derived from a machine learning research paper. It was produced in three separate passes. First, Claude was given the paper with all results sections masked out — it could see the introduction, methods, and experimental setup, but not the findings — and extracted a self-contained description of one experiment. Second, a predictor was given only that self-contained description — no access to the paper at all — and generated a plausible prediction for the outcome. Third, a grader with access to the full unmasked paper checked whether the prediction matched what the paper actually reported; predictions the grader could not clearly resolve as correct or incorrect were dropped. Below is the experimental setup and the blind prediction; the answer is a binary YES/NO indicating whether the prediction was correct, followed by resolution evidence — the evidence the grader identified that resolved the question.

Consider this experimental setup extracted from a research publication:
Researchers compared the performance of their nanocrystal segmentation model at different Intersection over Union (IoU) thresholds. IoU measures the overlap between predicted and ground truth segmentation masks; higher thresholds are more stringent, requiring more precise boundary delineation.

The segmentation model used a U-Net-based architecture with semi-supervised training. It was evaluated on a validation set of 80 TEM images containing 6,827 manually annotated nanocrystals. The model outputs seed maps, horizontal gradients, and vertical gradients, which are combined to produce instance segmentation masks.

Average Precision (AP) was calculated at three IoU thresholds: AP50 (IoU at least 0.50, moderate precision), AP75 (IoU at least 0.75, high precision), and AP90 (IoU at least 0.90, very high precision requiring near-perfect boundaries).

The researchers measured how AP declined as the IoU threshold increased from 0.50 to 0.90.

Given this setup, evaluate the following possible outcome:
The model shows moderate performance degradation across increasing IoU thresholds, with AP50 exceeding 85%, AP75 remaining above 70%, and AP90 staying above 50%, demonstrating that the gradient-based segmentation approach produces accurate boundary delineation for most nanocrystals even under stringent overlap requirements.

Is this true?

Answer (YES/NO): NO